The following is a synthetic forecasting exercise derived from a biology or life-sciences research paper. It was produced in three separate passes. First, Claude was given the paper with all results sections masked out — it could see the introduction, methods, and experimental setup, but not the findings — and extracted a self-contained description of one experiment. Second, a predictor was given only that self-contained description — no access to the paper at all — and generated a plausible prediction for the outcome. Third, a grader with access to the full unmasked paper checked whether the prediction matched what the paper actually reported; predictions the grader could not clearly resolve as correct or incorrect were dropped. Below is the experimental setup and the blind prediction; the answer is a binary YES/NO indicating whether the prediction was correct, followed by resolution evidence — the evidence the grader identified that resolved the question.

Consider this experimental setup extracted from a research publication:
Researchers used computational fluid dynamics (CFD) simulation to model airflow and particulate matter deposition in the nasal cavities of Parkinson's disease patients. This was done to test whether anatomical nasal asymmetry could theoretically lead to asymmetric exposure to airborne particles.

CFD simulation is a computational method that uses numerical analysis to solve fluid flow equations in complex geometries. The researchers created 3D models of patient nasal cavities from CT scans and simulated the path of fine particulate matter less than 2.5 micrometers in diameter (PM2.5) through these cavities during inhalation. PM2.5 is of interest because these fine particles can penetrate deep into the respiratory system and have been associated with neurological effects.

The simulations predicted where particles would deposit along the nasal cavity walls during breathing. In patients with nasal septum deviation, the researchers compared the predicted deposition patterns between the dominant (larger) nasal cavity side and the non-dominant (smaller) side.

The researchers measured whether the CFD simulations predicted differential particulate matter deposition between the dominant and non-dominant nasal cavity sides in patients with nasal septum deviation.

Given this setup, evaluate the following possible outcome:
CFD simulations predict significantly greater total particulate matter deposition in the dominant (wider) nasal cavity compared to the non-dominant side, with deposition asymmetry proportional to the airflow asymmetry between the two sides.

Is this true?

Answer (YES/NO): NO